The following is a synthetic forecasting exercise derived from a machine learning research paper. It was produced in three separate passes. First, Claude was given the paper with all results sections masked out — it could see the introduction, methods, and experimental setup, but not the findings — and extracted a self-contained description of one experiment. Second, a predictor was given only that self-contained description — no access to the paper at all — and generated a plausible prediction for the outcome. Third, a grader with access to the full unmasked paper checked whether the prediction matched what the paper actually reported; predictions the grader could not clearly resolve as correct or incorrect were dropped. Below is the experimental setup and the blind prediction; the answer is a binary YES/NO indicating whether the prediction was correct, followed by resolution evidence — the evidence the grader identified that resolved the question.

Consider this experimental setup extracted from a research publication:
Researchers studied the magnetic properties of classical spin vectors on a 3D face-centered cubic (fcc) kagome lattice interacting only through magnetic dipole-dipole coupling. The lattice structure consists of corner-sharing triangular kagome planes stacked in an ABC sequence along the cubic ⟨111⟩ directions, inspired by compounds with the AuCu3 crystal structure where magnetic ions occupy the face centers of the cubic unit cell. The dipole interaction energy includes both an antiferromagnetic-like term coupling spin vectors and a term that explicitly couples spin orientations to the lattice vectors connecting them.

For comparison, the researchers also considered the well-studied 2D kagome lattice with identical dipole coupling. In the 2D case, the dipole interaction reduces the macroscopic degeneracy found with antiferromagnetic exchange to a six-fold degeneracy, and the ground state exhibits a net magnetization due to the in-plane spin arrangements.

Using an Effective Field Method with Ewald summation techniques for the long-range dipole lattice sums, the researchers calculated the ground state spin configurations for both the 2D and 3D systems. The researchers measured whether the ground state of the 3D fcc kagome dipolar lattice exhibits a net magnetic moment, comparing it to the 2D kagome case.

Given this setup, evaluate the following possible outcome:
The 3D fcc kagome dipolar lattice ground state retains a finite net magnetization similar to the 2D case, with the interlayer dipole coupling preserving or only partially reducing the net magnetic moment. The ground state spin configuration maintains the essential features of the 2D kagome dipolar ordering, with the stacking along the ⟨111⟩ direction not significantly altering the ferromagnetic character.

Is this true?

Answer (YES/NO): NO